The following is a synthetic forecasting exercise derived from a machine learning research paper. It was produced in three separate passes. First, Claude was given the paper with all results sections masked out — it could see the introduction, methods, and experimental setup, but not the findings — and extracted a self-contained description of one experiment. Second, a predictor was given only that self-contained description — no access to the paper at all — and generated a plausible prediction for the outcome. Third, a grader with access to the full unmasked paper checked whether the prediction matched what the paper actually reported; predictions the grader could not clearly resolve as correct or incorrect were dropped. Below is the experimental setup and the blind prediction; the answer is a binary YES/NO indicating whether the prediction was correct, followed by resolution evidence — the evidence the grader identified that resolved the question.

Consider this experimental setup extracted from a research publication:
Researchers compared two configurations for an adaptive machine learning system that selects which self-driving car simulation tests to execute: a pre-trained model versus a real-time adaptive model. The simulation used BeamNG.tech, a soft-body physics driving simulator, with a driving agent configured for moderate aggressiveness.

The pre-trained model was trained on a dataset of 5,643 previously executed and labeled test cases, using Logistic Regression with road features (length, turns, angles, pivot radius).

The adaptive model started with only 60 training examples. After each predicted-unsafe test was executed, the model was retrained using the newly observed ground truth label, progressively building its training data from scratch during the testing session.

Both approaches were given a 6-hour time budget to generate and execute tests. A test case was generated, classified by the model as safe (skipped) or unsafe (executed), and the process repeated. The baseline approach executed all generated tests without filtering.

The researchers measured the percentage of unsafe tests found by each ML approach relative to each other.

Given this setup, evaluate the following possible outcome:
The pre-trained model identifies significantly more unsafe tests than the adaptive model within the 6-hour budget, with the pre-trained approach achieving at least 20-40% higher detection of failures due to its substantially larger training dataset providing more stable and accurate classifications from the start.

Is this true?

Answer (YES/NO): NO